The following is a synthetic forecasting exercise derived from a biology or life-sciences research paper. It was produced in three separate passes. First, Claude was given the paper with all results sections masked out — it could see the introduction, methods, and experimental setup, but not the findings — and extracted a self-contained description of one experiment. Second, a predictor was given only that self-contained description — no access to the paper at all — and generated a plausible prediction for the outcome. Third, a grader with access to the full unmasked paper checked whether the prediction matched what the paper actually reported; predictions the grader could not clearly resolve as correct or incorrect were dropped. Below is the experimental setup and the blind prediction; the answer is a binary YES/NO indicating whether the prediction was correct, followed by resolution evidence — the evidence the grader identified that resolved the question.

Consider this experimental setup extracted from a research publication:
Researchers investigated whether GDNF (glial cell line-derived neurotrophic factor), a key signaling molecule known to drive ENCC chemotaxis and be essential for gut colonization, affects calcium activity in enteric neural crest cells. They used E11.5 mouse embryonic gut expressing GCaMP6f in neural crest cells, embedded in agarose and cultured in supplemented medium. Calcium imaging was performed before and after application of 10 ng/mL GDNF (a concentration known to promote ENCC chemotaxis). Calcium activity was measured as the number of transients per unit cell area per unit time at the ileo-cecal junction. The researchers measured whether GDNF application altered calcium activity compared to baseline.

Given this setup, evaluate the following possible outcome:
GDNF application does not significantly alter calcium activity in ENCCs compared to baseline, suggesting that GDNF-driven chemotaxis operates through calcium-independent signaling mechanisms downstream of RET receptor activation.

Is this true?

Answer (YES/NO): YES